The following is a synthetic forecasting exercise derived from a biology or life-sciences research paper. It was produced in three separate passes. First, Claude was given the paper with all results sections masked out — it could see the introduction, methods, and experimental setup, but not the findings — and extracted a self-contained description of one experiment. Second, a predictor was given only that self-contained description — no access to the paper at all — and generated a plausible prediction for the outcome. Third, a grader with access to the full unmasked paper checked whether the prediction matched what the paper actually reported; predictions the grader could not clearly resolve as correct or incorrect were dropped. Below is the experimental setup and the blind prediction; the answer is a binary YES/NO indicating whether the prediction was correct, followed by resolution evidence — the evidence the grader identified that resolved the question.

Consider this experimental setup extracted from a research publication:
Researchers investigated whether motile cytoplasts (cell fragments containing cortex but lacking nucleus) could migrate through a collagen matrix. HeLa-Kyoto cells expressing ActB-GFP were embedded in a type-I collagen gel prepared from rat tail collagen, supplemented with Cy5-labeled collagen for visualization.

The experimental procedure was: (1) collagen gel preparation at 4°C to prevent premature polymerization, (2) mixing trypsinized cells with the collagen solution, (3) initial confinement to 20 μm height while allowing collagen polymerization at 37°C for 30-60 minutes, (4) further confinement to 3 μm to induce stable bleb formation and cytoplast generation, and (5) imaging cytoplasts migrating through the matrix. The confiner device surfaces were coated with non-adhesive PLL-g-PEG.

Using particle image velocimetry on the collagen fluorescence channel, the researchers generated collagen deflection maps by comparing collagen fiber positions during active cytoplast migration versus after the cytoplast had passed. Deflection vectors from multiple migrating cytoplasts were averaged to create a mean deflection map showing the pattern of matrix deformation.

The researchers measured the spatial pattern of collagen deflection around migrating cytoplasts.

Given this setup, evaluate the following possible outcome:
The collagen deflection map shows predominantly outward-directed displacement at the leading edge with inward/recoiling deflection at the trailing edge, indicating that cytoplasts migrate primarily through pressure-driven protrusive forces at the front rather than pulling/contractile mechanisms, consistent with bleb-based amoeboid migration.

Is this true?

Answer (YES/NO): YES